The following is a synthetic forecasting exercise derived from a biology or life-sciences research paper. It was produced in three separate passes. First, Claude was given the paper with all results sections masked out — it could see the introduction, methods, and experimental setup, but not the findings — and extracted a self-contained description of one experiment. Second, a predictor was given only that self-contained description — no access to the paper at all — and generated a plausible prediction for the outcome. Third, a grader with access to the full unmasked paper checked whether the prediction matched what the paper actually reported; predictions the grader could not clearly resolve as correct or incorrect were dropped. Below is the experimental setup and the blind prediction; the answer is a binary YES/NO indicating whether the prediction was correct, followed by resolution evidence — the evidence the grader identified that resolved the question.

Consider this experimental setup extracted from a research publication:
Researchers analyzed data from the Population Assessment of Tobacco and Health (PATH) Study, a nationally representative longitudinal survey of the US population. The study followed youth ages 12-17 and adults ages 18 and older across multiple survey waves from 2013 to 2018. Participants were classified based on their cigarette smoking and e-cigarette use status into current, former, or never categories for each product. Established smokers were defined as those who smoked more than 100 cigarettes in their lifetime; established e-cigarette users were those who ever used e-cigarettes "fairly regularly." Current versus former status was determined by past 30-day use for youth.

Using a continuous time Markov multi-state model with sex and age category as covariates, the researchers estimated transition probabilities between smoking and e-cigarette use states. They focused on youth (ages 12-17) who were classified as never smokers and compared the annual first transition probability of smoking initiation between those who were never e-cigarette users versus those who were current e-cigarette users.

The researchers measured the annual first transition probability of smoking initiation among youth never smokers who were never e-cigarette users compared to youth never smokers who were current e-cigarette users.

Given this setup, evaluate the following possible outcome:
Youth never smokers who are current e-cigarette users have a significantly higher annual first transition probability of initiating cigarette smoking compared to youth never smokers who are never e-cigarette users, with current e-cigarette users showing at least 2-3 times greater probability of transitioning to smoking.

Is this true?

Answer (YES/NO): YES